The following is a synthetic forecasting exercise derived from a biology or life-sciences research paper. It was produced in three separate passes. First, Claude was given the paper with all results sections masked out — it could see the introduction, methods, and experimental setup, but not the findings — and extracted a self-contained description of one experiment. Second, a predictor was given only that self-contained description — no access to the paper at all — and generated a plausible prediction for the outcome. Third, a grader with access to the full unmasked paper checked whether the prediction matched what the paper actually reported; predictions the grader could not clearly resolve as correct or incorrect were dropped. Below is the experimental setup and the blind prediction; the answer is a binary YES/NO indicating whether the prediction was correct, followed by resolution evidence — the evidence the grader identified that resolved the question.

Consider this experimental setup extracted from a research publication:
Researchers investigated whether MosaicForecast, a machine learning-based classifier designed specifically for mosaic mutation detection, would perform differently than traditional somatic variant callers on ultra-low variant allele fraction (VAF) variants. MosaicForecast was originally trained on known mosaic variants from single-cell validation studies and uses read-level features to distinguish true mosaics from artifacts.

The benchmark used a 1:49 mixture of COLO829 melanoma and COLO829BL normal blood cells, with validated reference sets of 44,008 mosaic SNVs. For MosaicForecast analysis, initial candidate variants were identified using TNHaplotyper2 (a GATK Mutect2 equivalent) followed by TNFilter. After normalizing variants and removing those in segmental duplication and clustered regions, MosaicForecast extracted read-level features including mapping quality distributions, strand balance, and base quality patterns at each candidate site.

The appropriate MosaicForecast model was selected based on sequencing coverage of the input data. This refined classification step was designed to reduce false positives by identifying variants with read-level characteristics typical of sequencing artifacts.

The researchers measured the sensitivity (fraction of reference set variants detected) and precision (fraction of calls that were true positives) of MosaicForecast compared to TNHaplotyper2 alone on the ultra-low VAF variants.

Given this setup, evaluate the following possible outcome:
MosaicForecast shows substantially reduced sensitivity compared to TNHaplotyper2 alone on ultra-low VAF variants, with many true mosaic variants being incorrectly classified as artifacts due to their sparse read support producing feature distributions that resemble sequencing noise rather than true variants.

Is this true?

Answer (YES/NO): NO